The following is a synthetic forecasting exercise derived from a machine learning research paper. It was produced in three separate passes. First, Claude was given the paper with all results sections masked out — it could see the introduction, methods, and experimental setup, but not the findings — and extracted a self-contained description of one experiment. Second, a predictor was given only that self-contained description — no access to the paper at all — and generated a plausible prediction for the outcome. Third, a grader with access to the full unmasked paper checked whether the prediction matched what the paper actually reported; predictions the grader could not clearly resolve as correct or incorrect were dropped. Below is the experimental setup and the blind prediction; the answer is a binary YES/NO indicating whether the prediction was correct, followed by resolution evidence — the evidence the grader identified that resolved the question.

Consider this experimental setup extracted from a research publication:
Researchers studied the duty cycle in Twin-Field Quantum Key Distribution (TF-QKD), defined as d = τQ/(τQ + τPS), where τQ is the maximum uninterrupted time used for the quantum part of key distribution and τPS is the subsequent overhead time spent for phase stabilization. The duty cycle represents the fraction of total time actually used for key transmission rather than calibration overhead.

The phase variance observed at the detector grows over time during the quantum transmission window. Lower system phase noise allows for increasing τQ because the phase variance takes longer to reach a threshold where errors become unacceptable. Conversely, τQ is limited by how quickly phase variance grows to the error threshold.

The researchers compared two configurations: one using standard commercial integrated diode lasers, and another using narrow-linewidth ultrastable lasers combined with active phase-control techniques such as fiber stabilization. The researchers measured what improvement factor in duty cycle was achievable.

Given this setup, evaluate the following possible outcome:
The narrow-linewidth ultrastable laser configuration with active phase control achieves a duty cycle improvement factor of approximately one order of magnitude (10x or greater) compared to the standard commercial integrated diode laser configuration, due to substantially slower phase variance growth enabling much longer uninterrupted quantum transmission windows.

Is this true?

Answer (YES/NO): NO